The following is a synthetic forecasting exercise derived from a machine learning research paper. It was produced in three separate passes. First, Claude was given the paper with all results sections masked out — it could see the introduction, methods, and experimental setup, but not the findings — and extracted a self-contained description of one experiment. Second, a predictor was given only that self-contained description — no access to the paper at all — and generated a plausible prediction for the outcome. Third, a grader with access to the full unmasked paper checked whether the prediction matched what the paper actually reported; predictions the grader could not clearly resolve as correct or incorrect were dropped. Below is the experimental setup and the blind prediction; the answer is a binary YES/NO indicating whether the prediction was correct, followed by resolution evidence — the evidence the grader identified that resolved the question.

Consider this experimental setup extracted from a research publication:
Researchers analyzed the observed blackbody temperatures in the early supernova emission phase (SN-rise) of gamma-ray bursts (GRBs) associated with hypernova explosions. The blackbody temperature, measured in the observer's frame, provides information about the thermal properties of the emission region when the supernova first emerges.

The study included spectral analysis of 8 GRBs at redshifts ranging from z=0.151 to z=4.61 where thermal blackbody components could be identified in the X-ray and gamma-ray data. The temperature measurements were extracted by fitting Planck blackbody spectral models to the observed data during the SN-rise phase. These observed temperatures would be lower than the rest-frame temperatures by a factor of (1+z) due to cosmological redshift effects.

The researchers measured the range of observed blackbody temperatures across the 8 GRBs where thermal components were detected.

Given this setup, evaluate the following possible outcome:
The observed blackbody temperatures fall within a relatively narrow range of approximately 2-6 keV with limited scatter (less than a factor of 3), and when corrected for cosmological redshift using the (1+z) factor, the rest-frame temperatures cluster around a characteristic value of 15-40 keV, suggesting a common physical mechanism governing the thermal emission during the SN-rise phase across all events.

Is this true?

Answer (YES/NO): NO